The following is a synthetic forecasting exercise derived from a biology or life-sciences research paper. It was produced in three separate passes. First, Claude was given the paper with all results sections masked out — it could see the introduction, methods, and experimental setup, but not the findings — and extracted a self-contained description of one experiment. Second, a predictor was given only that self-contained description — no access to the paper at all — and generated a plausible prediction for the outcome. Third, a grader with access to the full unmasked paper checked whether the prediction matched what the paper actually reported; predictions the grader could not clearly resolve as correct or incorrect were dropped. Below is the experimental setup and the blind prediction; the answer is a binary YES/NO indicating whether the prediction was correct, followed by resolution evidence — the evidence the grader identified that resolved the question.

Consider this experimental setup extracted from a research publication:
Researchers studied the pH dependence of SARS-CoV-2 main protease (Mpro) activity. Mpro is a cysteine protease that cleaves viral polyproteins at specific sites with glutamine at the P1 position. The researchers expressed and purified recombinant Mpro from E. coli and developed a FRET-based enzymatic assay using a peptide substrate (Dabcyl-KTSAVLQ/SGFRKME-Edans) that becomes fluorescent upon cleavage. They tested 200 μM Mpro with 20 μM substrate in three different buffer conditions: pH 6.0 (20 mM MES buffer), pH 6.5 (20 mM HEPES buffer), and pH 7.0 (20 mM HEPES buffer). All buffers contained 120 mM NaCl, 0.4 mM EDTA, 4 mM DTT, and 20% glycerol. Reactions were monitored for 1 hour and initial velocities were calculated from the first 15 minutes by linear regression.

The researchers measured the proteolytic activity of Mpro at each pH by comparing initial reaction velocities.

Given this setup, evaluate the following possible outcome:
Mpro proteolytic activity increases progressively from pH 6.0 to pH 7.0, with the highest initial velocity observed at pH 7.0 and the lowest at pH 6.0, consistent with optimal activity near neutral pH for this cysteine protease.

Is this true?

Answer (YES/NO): NO